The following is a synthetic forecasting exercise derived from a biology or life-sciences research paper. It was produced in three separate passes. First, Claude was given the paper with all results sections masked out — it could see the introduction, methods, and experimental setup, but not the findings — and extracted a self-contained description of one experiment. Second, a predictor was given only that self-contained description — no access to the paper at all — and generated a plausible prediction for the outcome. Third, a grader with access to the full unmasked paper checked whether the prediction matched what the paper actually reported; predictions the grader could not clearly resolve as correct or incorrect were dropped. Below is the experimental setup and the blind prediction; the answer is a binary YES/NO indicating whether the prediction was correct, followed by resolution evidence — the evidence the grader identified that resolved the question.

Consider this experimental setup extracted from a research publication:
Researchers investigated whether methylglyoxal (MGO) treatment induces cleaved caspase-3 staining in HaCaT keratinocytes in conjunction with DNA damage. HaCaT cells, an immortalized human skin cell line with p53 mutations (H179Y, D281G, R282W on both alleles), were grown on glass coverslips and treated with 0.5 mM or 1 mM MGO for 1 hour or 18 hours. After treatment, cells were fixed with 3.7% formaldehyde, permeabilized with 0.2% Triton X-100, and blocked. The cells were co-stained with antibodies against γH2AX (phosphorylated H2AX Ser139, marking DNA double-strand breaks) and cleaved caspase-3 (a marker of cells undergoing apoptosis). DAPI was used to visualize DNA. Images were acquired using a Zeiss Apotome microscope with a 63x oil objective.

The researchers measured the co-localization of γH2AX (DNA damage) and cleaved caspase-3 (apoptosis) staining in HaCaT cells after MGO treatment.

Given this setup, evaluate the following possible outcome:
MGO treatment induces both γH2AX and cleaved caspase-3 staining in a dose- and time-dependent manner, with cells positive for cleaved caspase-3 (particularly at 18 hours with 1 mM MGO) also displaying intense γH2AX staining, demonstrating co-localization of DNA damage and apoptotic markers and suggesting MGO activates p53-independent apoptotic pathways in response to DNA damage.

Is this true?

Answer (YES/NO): NO